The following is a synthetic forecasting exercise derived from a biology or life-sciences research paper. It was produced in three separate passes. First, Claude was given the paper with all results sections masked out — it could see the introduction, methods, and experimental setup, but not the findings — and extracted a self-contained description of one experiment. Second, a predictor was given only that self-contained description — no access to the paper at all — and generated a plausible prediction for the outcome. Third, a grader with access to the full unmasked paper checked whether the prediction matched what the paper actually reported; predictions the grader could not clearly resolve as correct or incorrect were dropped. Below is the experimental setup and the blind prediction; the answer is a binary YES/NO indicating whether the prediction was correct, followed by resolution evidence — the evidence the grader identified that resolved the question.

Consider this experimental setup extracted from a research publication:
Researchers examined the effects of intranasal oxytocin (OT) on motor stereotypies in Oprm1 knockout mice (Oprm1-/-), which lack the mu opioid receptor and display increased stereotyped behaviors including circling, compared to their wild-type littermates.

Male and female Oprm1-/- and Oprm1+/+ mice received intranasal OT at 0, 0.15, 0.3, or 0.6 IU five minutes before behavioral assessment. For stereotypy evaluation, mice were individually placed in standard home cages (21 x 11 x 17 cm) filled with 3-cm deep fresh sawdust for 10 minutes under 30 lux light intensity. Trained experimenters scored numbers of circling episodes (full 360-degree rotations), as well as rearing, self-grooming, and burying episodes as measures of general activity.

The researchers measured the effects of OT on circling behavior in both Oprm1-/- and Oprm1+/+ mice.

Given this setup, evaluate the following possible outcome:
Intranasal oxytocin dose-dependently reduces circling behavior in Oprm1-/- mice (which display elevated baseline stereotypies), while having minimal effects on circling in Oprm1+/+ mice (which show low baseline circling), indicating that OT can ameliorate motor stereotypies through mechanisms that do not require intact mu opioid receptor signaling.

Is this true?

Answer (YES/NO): NO